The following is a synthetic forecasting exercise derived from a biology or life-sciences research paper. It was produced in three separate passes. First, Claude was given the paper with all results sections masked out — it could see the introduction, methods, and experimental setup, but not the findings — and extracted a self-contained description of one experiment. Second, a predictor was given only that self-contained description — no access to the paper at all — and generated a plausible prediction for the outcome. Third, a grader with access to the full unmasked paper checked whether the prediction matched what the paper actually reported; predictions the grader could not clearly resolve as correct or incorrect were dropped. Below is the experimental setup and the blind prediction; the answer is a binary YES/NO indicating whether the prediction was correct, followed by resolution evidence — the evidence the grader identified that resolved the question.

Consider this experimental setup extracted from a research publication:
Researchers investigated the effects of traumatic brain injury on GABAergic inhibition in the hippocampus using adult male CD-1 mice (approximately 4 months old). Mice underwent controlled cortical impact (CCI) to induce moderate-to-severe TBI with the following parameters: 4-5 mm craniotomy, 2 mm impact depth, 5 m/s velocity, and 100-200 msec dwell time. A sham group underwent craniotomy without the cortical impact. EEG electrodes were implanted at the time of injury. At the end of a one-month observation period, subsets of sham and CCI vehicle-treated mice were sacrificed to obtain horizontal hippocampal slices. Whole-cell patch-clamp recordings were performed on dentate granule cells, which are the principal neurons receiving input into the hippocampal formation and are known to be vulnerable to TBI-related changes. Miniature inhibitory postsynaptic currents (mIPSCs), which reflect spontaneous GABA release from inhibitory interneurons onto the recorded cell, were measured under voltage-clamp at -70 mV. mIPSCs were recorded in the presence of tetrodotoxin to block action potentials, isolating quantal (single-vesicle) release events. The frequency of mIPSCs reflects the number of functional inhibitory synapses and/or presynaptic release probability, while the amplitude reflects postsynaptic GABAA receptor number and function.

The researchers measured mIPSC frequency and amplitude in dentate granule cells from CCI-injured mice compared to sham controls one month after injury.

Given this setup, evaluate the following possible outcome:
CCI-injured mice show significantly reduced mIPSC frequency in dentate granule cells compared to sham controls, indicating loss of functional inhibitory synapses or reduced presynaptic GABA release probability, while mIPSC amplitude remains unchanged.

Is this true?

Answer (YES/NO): NO